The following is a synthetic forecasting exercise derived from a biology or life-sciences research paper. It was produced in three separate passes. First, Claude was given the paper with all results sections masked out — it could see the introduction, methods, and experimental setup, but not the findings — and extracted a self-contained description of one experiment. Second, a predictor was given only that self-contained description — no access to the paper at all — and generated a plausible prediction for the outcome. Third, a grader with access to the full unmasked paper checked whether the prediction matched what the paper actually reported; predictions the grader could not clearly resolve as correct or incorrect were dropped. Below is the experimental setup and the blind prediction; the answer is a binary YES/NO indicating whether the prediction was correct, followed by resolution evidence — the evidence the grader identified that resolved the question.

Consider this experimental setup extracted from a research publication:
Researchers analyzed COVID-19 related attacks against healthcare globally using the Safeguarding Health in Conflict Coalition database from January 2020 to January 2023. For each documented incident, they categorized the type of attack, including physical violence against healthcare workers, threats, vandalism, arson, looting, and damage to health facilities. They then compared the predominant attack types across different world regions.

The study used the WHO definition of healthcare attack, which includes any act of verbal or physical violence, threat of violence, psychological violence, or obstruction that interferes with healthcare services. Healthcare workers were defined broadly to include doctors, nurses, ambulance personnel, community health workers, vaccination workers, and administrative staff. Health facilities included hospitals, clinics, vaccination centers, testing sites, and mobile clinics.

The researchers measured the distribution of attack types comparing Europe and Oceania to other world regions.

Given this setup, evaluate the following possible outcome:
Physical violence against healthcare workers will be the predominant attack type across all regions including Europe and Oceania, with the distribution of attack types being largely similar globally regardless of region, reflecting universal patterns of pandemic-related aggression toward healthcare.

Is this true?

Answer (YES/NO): NO